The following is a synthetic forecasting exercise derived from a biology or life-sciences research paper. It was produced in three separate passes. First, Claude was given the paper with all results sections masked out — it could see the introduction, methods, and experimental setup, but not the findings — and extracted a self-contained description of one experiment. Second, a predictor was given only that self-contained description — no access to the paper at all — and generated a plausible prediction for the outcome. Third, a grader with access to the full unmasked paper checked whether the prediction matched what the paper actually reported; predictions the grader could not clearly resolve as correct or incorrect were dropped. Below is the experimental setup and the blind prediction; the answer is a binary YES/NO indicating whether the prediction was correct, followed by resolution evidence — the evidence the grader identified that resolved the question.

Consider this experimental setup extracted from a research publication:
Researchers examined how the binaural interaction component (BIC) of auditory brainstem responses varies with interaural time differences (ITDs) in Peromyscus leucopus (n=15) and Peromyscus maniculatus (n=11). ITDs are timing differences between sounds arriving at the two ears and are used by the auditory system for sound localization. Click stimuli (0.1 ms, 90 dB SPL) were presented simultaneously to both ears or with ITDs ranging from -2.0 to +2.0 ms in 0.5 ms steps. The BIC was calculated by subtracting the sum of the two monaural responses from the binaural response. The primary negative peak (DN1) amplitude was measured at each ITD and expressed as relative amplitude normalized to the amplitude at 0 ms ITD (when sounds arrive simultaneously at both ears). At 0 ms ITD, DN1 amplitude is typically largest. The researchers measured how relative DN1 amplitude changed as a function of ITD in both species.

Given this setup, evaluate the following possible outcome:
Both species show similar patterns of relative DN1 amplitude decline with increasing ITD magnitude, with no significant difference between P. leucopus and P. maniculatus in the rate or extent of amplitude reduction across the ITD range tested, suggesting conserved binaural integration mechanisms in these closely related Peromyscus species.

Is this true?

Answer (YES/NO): YES